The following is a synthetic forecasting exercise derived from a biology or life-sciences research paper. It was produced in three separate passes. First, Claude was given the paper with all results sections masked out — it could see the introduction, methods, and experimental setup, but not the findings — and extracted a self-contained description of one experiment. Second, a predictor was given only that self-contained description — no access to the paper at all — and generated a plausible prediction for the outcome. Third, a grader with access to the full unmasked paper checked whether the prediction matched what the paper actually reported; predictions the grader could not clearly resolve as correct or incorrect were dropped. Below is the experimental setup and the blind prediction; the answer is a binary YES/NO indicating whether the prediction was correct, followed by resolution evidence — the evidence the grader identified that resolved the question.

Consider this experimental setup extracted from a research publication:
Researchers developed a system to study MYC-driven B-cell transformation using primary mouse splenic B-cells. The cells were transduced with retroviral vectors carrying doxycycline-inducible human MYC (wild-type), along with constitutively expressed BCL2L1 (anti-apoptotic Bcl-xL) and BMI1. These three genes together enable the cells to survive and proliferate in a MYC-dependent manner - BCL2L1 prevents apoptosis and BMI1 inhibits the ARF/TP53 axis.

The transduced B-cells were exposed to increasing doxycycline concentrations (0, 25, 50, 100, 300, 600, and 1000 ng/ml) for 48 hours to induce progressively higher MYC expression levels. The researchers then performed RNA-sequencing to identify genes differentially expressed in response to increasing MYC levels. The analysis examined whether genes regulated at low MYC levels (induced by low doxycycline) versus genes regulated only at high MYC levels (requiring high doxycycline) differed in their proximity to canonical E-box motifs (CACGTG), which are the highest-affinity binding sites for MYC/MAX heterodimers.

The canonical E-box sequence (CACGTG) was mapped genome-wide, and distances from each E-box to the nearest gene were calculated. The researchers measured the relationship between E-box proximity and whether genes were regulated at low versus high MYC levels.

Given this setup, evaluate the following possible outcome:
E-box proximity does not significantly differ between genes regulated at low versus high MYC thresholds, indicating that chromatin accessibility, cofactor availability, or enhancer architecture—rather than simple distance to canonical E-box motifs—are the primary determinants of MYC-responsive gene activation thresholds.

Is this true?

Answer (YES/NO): NO